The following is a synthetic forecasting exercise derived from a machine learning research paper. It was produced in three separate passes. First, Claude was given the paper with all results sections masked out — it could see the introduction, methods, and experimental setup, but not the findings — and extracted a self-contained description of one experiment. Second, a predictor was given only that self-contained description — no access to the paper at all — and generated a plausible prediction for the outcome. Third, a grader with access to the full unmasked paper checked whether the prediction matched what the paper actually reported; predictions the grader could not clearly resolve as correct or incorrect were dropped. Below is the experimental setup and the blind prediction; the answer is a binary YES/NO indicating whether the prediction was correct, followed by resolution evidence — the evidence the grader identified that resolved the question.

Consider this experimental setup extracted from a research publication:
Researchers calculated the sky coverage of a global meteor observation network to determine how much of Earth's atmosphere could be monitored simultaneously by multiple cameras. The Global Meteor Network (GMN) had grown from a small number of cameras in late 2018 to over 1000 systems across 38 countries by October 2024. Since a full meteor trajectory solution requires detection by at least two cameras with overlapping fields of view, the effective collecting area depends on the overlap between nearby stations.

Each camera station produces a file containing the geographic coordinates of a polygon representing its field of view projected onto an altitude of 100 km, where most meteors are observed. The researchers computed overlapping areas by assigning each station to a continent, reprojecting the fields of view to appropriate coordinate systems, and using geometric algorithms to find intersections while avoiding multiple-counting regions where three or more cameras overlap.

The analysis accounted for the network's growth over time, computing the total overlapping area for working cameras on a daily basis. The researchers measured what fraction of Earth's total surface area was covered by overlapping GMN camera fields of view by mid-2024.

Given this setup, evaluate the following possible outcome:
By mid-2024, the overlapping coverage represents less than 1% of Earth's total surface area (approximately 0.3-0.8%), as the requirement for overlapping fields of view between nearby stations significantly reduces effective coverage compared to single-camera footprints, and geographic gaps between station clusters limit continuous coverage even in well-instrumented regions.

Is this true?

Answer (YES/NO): NO